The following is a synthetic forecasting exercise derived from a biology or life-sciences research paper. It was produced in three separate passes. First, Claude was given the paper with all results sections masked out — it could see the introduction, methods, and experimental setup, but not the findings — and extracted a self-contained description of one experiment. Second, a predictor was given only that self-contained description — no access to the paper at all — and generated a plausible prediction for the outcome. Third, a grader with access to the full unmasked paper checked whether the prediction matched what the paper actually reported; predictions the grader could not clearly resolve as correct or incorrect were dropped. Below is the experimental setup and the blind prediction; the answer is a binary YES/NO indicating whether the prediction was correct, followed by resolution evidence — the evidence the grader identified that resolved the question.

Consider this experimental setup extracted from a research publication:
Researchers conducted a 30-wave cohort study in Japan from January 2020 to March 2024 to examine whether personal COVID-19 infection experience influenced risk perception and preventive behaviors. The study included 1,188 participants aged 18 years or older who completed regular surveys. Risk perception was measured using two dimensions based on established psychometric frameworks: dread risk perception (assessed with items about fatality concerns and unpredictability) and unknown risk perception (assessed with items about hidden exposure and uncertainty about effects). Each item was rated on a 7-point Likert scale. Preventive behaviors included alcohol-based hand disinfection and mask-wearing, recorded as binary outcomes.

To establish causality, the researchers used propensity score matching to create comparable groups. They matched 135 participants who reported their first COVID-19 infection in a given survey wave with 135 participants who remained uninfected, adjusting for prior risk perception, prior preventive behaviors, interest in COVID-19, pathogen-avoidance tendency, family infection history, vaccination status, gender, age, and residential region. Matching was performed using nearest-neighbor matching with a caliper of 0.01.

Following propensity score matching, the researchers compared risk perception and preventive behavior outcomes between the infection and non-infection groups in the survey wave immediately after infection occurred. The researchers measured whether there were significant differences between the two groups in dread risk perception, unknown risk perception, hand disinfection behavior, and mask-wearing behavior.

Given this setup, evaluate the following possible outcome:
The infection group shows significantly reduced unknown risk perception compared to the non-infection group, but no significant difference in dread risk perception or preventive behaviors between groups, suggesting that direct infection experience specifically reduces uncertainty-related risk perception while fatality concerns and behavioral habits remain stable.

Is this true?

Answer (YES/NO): NO